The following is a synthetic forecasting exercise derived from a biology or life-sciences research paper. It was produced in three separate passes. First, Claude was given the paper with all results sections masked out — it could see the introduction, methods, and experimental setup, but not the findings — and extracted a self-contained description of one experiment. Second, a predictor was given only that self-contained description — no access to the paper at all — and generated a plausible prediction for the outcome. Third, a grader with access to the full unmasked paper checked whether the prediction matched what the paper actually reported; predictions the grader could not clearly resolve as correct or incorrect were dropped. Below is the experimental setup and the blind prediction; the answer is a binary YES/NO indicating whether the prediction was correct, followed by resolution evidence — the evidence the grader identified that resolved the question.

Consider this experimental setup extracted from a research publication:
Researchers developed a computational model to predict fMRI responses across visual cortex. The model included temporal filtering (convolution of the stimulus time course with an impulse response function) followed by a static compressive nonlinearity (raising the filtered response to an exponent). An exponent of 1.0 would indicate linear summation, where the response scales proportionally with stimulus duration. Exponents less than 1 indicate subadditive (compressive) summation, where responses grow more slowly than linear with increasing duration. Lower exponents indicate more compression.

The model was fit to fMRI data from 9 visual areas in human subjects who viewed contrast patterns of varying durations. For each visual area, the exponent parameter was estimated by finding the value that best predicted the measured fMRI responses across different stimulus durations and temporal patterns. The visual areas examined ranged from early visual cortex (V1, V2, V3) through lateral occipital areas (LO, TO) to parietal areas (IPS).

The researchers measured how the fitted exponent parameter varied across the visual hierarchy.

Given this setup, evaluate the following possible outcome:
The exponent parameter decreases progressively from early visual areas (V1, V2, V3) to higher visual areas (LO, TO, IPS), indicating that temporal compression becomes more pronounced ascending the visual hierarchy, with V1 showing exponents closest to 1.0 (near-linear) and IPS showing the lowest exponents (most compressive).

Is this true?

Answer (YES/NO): YES